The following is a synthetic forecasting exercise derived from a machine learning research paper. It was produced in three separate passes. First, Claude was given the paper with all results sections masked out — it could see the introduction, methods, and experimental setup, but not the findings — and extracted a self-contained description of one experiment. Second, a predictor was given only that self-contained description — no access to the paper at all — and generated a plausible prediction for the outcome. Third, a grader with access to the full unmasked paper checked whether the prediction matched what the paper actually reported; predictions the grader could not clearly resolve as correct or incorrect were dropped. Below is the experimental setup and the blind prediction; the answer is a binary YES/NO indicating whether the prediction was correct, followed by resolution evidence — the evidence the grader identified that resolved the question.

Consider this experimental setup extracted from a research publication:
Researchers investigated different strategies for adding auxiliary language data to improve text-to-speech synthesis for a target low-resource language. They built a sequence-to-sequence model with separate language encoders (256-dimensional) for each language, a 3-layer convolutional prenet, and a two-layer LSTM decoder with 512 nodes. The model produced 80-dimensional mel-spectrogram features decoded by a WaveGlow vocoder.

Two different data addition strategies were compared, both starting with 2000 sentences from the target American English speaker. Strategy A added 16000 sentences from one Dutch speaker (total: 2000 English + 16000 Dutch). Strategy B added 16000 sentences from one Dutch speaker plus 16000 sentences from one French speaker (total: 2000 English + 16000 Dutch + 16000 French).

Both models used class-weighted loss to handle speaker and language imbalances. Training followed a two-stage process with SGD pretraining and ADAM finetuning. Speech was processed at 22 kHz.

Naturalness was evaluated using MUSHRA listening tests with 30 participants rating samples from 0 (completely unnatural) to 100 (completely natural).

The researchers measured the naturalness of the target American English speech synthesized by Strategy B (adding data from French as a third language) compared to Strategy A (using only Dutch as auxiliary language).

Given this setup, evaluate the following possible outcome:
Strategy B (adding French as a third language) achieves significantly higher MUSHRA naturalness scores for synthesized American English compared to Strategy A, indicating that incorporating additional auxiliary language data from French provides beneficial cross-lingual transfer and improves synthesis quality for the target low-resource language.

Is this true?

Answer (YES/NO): NO